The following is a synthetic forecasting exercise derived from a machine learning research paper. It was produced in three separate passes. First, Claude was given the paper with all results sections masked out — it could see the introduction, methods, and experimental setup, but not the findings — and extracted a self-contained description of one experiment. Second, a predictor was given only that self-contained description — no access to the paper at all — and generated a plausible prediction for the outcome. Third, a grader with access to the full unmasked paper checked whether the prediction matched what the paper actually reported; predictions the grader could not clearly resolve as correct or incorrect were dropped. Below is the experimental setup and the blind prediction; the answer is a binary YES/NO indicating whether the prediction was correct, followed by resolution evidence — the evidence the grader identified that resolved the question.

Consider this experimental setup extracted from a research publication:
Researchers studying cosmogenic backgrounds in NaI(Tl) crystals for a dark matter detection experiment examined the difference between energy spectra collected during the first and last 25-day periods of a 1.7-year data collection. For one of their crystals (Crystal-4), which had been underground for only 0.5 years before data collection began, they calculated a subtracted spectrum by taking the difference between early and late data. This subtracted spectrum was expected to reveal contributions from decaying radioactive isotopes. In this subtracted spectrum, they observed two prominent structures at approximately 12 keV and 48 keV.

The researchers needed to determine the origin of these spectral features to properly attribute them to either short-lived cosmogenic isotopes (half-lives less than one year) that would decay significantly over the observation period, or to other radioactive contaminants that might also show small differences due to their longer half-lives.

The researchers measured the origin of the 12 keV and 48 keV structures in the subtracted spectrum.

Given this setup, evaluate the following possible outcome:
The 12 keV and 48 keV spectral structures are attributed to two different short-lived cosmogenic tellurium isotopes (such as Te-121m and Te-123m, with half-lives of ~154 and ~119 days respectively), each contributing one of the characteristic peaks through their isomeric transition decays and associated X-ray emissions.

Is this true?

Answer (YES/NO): NO